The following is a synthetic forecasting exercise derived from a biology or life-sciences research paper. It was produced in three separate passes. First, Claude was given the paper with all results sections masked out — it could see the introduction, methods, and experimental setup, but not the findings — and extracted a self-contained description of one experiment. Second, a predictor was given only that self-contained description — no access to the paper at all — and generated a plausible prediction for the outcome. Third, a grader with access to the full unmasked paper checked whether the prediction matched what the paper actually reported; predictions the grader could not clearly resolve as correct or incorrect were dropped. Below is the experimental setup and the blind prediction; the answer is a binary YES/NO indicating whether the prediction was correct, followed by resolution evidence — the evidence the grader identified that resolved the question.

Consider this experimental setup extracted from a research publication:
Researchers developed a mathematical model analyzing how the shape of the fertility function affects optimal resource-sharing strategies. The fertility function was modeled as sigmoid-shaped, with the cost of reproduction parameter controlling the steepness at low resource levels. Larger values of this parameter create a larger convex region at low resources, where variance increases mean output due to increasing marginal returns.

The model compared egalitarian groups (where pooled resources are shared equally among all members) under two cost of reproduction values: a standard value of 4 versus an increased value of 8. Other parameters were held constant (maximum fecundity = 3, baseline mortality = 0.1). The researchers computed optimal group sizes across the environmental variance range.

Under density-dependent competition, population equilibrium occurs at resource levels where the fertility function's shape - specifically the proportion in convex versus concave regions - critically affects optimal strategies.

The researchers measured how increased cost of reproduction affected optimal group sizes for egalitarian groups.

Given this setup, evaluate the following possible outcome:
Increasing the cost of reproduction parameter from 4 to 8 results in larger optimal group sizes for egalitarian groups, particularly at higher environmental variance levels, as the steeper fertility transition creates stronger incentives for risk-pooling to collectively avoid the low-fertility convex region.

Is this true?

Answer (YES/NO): NO